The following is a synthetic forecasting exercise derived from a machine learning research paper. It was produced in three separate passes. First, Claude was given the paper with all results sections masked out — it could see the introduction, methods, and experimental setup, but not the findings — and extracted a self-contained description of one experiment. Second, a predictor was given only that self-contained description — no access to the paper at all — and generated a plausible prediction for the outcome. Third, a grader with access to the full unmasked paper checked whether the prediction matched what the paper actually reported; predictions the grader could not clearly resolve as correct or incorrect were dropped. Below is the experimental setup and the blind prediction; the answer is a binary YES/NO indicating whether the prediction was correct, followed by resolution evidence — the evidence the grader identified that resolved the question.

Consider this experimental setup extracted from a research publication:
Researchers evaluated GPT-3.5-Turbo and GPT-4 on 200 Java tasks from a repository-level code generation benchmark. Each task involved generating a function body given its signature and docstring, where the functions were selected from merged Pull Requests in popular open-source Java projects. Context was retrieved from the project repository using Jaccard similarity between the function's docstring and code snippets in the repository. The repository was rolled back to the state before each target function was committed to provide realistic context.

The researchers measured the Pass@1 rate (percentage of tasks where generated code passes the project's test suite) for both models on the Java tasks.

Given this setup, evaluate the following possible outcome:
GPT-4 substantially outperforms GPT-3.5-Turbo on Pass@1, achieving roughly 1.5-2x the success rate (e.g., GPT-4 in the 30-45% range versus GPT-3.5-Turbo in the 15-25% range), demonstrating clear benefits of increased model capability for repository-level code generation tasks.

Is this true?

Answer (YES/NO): NO